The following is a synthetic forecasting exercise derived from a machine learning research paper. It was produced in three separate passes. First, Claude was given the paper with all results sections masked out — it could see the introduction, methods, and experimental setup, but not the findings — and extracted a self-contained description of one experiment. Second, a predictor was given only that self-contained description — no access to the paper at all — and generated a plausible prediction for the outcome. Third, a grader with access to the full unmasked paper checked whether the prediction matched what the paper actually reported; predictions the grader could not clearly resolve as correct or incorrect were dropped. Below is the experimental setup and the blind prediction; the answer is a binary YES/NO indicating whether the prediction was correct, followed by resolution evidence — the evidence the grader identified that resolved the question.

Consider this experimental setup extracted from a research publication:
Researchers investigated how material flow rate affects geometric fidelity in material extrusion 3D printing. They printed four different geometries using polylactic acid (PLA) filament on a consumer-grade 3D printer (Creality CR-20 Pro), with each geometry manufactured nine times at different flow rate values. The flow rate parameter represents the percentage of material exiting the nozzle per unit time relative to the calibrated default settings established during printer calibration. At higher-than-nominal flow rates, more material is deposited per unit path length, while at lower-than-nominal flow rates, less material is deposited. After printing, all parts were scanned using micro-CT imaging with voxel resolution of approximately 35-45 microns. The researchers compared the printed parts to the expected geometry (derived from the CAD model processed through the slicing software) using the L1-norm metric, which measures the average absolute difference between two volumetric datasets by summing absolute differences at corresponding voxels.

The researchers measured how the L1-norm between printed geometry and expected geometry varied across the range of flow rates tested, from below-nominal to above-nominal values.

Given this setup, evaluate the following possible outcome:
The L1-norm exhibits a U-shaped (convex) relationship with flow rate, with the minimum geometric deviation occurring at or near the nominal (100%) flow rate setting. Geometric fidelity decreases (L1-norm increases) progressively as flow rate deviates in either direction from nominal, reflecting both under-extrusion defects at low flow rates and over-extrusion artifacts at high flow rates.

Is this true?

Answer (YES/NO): NO